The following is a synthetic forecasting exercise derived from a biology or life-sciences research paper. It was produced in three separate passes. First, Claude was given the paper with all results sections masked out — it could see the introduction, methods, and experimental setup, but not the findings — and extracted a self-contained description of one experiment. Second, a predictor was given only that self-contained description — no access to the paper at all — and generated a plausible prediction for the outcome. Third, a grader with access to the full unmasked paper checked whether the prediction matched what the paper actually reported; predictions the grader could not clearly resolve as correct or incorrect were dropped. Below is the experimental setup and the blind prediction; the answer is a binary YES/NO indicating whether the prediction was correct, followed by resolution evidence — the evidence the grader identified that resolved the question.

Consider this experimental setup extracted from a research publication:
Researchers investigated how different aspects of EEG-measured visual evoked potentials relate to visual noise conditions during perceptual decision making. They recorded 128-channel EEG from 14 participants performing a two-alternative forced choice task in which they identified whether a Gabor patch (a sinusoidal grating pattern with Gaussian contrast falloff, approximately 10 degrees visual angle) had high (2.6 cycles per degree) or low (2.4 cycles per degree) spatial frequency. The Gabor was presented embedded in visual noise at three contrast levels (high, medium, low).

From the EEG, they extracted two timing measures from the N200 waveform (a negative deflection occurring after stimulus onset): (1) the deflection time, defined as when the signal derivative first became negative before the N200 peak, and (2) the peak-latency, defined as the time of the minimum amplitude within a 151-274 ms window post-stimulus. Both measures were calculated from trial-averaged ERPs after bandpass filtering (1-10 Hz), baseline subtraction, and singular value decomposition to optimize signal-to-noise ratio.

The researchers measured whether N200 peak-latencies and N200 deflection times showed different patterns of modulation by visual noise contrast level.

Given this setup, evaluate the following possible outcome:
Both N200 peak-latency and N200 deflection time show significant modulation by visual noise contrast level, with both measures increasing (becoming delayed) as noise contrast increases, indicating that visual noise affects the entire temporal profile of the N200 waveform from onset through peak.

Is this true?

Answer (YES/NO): NO